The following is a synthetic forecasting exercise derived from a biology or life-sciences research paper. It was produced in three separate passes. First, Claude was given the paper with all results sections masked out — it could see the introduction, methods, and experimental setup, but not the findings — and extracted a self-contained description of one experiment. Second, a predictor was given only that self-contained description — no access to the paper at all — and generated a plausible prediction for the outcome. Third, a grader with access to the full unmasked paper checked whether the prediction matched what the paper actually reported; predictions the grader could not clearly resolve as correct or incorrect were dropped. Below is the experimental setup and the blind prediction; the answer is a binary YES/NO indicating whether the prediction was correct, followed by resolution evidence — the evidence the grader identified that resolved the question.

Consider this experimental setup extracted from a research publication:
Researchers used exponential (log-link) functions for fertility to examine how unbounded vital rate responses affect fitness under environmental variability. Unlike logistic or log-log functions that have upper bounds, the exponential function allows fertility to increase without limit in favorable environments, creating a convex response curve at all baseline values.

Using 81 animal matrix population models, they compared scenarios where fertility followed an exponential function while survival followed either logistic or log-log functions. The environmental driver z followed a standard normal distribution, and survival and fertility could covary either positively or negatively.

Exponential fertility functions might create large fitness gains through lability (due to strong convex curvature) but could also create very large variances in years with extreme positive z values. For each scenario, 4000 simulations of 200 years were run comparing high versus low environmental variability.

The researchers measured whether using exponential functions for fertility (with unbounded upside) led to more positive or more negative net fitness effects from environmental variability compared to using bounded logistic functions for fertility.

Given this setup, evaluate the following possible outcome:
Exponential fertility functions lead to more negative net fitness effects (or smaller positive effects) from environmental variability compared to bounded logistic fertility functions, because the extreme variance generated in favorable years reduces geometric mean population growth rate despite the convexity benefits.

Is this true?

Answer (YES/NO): NO